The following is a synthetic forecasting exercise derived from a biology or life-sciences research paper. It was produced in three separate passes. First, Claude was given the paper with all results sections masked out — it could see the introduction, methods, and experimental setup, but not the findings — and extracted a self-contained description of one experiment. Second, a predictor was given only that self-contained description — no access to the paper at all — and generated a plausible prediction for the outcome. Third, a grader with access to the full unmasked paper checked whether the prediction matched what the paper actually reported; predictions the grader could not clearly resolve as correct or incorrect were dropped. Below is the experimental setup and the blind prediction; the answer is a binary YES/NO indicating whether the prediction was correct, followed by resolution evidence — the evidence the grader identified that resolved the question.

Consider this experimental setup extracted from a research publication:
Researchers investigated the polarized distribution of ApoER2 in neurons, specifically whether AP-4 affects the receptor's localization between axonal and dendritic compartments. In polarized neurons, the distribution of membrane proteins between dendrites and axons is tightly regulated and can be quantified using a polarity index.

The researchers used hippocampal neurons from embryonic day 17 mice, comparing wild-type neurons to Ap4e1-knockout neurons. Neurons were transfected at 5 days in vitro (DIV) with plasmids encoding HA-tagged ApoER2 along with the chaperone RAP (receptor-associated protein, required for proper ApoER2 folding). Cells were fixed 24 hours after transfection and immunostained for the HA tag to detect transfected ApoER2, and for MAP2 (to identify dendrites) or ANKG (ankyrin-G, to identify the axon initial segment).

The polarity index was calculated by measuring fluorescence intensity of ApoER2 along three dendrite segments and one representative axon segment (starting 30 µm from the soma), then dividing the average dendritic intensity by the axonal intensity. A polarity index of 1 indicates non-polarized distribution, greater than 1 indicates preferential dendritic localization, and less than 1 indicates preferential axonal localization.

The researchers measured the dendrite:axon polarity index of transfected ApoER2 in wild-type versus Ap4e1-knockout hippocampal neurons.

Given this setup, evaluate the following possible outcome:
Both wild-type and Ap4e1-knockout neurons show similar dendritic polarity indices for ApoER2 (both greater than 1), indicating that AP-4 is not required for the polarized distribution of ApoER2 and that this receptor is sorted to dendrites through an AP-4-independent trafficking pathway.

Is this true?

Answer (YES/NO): NO